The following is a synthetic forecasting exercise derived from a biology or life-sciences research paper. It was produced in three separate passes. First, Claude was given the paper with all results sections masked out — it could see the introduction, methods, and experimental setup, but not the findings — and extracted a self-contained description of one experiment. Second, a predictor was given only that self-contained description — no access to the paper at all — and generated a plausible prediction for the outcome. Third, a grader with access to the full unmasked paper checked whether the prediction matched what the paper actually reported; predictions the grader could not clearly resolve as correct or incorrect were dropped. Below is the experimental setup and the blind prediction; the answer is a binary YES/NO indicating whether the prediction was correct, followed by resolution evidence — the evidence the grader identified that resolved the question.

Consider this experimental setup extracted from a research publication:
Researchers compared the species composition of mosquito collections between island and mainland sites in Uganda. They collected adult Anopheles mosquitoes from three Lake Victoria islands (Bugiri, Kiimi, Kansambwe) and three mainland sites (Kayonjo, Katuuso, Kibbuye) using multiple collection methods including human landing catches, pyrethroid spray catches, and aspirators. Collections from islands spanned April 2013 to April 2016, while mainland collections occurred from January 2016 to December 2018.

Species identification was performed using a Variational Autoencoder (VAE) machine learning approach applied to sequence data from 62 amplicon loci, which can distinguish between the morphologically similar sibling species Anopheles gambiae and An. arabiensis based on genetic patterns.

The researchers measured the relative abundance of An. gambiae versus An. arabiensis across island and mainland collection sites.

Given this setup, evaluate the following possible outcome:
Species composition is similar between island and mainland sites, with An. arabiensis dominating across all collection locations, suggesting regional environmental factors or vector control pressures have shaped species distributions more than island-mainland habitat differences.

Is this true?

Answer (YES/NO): NO